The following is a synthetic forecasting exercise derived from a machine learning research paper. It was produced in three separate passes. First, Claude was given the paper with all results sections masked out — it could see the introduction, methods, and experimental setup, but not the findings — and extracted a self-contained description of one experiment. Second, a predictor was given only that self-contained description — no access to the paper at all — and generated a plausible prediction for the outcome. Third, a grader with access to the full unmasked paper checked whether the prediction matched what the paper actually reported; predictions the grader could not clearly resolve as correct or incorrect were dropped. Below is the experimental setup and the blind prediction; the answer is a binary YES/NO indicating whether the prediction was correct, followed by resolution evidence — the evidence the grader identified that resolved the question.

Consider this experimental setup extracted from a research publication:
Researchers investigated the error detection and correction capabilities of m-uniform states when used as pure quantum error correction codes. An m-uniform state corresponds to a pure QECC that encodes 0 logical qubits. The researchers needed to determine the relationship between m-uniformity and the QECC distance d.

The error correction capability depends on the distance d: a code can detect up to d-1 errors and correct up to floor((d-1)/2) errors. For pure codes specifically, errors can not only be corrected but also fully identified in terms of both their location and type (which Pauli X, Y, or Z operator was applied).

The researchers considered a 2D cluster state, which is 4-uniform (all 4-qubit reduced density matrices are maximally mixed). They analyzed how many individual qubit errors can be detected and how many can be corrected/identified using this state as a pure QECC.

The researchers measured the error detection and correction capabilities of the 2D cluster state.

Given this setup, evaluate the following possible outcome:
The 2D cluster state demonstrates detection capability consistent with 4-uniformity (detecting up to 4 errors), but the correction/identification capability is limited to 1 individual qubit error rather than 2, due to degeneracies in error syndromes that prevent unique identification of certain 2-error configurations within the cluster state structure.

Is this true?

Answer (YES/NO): NO